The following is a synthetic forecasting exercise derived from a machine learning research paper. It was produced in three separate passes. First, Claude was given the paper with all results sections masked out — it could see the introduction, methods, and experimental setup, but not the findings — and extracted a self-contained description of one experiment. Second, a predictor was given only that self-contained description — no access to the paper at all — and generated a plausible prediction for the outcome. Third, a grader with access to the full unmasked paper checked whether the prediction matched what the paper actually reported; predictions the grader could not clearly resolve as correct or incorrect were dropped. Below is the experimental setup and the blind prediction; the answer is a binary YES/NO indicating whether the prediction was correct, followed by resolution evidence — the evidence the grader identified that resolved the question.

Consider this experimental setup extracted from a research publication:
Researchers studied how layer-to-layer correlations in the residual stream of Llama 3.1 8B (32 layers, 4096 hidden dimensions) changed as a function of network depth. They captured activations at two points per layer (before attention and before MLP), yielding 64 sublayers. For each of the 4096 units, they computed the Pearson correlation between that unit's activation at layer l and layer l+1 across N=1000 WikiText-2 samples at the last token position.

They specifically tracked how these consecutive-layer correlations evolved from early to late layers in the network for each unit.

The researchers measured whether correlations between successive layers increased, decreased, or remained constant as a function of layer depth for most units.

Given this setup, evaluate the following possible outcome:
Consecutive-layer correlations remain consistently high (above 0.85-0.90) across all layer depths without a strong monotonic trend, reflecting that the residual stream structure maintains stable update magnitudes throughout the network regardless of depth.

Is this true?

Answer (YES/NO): NO